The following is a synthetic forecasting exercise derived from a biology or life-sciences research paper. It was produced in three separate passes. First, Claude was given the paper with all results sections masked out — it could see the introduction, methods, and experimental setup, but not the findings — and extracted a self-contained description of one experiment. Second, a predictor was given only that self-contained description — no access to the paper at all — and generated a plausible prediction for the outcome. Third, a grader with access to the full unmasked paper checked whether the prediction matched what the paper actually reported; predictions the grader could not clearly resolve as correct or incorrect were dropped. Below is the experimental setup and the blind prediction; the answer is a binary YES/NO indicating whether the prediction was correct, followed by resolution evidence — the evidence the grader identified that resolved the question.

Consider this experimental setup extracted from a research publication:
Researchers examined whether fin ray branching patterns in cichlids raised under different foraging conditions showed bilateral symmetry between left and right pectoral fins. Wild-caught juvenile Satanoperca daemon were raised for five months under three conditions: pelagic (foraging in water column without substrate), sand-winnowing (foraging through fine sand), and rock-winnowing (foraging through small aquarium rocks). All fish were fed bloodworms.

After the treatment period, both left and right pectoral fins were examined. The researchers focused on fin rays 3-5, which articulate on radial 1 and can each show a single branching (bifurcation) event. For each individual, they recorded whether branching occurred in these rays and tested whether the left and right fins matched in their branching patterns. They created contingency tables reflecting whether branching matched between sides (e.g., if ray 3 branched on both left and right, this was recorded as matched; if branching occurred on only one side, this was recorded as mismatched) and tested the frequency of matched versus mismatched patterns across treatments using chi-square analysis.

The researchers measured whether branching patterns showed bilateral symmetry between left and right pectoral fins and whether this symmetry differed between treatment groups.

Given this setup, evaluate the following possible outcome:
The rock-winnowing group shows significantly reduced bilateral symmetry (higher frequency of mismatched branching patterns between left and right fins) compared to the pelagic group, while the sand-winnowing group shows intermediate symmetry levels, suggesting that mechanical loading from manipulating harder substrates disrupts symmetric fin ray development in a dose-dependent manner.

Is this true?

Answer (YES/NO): NO